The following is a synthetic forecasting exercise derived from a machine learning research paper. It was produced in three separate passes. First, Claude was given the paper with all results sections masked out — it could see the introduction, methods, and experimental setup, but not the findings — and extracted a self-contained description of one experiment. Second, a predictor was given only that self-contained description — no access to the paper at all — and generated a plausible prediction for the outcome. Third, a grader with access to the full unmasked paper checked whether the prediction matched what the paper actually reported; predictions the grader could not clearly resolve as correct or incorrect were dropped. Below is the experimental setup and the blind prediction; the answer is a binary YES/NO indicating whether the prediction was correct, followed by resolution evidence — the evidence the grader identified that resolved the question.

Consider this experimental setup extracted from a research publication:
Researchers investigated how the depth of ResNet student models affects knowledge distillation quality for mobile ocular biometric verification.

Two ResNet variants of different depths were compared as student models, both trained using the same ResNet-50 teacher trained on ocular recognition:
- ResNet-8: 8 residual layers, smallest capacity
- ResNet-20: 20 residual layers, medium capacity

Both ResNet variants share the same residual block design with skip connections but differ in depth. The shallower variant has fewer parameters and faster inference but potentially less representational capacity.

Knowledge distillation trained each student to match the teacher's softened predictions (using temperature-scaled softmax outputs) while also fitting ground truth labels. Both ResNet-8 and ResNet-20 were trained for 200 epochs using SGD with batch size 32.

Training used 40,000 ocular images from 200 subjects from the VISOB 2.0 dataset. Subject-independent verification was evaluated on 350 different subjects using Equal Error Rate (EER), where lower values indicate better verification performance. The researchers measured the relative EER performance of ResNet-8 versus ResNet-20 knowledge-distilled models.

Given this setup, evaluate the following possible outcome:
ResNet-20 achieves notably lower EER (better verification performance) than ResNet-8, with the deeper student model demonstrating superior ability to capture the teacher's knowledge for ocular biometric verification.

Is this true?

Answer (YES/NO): YES